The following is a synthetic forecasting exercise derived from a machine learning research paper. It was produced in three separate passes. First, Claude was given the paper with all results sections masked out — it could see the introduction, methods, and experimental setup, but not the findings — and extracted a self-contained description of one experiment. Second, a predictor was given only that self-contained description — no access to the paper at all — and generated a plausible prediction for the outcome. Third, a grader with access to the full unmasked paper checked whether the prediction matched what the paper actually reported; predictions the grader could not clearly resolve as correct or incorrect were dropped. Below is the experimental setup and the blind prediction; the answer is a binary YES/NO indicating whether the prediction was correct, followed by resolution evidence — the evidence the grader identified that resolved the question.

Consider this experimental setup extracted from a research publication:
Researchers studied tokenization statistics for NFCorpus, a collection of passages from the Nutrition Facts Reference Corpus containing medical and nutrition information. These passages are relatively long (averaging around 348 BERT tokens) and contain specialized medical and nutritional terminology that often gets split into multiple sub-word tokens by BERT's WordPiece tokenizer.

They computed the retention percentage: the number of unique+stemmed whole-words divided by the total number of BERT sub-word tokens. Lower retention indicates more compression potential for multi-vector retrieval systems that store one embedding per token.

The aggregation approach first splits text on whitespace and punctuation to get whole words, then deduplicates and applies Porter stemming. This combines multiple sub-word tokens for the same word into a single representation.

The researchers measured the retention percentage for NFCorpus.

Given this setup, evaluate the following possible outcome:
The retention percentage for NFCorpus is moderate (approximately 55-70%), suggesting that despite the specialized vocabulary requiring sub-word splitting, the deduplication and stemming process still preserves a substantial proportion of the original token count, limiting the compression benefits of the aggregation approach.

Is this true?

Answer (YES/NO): NO